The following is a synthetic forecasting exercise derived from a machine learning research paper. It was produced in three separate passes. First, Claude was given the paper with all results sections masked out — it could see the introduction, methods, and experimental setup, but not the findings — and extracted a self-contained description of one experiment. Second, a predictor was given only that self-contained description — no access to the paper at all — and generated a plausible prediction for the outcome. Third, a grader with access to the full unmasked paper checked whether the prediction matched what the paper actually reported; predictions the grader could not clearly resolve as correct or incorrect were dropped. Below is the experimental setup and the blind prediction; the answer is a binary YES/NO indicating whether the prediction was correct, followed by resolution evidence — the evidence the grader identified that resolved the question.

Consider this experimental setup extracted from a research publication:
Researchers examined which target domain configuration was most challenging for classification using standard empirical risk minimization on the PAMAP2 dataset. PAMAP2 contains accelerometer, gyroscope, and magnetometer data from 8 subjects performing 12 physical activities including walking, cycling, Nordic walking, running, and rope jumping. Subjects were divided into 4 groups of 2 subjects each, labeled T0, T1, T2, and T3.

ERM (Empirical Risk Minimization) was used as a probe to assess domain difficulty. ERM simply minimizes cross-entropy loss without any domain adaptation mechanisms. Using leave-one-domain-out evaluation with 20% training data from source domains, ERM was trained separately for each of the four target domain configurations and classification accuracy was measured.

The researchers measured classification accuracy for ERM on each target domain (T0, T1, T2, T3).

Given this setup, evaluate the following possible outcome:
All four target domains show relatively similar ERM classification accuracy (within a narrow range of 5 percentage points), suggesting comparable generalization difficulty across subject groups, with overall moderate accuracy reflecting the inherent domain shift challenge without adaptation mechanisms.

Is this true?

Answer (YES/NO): NO